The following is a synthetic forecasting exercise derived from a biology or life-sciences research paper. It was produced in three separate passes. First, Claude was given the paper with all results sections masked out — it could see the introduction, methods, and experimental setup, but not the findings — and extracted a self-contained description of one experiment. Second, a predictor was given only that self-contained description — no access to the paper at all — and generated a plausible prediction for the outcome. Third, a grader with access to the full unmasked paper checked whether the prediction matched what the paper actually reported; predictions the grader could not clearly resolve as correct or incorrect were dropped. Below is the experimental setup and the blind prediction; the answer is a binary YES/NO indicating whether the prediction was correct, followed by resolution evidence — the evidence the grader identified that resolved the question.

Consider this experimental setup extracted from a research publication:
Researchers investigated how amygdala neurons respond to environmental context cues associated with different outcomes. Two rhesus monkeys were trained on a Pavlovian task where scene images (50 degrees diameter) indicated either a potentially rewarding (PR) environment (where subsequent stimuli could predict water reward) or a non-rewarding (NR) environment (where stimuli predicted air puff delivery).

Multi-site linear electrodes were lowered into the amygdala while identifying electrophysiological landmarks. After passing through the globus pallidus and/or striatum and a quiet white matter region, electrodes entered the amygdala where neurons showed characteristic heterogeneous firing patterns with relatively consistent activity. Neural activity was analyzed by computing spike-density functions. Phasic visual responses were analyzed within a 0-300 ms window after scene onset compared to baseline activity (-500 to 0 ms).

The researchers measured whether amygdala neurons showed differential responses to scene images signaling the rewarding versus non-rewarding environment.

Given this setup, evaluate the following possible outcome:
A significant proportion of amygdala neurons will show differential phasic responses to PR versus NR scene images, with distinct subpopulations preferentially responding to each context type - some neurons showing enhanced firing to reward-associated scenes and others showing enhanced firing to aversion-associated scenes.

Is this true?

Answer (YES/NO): NO